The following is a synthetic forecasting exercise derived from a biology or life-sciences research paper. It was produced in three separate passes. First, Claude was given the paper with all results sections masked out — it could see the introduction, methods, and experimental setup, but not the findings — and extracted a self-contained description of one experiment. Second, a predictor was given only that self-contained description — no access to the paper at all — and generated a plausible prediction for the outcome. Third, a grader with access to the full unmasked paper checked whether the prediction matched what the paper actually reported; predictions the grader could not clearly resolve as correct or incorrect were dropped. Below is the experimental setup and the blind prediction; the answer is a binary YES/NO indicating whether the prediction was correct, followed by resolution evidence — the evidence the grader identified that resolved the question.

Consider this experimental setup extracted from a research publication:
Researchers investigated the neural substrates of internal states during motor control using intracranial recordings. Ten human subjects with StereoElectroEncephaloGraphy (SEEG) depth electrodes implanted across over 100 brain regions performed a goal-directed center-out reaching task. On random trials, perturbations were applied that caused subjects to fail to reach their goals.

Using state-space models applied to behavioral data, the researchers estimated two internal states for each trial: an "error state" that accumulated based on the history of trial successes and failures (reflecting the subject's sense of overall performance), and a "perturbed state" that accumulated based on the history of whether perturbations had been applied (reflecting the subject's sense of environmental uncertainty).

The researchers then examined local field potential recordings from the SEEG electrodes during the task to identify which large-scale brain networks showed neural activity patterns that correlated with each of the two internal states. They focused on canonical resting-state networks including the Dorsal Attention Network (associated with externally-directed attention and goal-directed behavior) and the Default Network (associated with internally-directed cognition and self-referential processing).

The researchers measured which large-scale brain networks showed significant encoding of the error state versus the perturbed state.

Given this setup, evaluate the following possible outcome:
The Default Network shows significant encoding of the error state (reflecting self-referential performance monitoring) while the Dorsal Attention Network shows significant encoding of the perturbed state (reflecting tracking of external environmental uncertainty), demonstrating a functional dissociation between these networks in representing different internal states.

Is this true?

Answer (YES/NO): NO